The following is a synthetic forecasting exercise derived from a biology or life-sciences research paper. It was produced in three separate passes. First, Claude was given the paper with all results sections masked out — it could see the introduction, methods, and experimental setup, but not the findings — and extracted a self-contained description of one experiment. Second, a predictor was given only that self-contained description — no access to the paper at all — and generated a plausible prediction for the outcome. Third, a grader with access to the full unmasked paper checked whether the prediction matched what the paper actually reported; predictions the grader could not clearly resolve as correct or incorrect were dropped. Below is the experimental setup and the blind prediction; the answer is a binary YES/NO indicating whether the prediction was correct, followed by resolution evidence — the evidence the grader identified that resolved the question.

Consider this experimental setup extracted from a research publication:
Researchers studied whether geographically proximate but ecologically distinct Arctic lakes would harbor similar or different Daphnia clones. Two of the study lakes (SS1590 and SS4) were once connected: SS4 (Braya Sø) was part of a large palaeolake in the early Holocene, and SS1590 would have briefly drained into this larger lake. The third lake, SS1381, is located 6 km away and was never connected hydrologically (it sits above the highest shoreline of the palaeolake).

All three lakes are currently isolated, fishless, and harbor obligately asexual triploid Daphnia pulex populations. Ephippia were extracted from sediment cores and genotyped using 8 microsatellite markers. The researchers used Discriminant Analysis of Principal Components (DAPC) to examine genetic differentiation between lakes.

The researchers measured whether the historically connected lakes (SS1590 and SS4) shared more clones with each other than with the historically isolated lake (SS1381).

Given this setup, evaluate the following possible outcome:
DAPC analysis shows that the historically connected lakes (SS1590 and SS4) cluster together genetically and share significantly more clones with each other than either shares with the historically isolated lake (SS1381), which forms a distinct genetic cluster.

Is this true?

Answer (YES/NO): NO